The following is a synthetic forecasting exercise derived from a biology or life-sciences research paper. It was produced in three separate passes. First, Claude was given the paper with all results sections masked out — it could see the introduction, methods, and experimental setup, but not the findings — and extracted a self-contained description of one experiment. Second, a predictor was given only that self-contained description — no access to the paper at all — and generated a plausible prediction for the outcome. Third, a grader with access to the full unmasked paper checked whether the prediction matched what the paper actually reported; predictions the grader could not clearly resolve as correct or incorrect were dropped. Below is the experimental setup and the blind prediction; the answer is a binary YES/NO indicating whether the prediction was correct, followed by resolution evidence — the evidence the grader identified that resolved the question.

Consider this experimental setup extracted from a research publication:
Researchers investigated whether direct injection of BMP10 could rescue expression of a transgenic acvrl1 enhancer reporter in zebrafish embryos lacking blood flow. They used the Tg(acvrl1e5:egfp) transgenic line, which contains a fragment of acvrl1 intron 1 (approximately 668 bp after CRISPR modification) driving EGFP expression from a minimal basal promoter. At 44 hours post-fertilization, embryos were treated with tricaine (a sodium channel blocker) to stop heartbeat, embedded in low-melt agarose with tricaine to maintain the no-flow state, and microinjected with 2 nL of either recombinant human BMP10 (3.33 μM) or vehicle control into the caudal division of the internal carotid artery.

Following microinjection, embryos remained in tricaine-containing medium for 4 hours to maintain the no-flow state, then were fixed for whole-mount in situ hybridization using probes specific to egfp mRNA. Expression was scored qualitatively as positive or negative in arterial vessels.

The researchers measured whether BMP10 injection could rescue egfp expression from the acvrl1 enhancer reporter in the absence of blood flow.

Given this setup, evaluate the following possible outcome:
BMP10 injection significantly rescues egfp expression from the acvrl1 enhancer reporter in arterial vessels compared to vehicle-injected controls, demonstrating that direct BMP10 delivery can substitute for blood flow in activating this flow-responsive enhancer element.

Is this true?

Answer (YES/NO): YES